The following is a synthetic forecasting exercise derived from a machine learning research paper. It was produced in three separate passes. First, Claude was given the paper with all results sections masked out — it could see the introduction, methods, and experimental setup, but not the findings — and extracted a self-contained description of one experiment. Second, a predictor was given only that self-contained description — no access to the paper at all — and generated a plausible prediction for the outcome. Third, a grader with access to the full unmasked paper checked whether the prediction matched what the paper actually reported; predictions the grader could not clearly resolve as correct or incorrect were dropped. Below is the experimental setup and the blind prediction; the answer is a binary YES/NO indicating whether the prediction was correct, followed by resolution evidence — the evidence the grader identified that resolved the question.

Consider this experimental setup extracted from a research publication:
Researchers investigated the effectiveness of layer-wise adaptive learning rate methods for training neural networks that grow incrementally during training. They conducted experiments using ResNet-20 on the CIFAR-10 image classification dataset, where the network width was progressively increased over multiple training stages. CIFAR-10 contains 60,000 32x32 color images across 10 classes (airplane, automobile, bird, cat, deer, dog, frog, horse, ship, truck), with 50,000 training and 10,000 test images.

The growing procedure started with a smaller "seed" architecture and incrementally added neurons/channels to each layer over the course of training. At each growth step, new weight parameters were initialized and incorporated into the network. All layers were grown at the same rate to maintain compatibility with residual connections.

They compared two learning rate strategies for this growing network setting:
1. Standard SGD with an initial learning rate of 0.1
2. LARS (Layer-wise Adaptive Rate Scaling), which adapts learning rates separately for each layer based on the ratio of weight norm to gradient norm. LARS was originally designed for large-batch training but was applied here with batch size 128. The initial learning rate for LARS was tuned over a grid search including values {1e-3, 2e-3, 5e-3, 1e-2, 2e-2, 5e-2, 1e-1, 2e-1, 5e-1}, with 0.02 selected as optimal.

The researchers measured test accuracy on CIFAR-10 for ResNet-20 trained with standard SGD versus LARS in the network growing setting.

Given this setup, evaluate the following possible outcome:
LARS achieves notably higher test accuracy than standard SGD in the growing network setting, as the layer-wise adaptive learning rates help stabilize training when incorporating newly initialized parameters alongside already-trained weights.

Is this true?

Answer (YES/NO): NO